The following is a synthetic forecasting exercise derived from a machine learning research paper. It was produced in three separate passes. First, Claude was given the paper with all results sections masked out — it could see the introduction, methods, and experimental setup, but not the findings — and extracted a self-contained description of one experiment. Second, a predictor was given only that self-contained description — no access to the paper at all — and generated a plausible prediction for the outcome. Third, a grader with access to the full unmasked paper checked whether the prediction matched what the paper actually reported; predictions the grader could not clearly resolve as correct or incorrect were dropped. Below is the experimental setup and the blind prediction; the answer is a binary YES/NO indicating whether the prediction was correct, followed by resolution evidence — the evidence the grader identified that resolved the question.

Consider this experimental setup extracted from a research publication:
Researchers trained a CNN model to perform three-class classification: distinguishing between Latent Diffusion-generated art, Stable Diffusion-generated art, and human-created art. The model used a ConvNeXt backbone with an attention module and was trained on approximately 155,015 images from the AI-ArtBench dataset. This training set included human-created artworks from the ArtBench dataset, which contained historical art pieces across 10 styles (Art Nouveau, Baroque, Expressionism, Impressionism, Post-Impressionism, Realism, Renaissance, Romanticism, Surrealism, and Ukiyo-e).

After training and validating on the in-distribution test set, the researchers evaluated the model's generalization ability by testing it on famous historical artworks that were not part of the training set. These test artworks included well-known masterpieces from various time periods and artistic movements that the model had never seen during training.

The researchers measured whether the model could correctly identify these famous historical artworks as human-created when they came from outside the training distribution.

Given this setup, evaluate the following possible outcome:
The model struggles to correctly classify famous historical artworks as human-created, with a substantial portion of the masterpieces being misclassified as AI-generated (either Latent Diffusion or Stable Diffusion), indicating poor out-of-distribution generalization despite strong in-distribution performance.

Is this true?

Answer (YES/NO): NO